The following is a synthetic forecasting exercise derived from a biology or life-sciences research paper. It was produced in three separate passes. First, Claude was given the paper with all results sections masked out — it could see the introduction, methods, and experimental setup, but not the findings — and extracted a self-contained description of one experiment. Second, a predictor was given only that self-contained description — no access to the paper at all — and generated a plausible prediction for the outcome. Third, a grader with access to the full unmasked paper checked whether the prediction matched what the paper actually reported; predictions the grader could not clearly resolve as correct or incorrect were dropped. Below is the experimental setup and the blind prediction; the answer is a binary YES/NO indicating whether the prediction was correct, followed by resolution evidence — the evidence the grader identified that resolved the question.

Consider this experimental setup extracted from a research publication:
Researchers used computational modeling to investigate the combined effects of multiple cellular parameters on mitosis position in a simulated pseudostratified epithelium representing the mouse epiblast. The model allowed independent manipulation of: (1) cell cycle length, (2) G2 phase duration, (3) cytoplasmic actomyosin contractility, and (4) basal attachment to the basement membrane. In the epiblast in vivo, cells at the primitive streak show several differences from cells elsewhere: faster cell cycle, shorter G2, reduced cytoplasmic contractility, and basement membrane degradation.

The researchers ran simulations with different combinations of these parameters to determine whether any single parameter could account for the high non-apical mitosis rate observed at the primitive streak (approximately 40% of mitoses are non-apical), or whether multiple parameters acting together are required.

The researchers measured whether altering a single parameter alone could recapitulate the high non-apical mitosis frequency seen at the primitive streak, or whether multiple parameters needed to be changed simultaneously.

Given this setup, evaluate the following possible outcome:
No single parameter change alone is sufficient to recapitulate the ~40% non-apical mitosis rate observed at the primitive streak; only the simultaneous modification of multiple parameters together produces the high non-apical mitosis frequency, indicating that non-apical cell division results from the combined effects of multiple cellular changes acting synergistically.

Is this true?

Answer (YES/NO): YES